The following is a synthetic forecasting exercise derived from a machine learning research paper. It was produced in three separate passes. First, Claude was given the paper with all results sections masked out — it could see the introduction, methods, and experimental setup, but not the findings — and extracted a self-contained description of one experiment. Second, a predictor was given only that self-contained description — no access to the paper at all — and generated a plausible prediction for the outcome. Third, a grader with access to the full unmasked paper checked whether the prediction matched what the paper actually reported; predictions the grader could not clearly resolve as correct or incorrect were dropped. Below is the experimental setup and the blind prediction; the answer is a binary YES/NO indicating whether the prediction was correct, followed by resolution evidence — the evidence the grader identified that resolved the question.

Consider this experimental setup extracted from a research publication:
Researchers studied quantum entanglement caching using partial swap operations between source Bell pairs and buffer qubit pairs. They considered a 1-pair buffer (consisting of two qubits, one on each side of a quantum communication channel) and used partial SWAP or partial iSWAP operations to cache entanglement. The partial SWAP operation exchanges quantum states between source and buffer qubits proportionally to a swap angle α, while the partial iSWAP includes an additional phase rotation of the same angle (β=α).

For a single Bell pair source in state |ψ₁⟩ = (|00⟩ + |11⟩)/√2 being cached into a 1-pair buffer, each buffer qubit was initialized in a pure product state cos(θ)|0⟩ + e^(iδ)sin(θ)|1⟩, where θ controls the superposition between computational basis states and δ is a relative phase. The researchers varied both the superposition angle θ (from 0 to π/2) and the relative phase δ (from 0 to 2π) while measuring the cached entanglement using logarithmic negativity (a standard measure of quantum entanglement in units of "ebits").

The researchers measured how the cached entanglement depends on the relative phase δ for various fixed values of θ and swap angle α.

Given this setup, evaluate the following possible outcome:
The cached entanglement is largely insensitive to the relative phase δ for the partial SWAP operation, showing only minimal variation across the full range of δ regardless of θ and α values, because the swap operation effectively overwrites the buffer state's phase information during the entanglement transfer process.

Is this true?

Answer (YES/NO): YES